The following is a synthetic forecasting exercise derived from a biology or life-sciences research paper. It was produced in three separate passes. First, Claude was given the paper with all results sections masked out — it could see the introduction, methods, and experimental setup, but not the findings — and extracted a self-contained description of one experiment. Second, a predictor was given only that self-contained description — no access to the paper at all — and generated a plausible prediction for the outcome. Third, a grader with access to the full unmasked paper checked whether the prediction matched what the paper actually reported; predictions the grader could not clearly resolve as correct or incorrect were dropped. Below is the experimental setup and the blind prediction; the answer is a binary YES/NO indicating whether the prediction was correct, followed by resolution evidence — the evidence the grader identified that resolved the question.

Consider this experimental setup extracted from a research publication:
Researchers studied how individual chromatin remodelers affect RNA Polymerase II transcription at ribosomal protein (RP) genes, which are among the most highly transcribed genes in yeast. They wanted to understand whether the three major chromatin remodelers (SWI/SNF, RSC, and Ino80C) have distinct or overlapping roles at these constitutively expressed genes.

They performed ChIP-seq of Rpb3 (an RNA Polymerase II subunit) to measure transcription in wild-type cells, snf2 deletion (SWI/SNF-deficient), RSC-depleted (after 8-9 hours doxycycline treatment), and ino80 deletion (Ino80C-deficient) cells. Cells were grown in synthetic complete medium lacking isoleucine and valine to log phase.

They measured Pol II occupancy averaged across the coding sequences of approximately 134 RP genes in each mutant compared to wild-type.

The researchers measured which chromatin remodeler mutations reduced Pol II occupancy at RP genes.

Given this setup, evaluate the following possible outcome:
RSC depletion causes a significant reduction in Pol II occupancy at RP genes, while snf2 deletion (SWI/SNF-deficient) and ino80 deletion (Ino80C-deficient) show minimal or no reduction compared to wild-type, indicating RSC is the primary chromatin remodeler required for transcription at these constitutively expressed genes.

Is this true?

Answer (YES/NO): NO